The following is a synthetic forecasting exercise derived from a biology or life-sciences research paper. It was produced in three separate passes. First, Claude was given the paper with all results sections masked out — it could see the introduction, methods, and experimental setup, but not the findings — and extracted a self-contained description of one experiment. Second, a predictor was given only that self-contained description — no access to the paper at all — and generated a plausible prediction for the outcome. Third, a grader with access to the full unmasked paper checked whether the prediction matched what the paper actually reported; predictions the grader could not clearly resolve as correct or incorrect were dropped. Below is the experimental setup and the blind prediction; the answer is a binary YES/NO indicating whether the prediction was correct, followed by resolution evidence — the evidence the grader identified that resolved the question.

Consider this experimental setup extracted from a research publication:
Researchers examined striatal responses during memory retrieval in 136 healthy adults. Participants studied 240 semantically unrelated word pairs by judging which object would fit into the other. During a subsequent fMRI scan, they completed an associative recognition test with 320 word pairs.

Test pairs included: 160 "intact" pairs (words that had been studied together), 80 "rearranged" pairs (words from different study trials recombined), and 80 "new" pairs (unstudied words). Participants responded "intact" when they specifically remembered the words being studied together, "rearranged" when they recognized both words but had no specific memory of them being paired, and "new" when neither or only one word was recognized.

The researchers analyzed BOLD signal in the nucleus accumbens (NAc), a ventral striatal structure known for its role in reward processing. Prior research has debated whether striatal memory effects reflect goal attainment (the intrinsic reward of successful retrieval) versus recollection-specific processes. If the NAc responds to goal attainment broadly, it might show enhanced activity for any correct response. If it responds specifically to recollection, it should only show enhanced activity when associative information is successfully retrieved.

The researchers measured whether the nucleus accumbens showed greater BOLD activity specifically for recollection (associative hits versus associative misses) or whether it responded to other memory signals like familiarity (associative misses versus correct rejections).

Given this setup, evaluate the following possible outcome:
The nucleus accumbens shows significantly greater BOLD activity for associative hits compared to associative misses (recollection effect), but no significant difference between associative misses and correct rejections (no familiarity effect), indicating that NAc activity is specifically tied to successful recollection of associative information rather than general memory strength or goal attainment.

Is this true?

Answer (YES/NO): YES